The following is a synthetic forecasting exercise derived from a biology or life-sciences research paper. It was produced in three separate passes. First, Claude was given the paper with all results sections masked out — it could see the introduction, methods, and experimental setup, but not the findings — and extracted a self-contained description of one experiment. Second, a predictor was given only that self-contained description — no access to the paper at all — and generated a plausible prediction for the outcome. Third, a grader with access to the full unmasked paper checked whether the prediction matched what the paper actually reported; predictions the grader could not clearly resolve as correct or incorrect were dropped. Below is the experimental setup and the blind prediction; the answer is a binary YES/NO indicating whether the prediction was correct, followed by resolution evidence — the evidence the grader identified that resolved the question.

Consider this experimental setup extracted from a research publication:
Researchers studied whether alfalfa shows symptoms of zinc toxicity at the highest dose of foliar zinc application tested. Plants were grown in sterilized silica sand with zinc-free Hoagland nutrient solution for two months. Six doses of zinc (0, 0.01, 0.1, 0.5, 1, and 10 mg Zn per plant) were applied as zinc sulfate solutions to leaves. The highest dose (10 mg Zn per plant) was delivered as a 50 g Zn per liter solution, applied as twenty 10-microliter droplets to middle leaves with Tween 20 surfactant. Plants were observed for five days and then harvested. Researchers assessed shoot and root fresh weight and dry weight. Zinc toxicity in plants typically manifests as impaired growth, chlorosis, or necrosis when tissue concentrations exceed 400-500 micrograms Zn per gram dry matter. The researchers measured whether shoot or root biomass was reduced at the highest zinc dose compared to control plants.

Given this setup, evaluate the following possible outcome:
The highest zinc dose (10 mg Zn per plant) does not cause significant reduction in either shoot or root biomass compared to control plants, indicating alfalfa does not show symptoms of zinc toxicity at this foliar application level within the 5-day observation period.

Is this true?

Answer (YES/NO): YES